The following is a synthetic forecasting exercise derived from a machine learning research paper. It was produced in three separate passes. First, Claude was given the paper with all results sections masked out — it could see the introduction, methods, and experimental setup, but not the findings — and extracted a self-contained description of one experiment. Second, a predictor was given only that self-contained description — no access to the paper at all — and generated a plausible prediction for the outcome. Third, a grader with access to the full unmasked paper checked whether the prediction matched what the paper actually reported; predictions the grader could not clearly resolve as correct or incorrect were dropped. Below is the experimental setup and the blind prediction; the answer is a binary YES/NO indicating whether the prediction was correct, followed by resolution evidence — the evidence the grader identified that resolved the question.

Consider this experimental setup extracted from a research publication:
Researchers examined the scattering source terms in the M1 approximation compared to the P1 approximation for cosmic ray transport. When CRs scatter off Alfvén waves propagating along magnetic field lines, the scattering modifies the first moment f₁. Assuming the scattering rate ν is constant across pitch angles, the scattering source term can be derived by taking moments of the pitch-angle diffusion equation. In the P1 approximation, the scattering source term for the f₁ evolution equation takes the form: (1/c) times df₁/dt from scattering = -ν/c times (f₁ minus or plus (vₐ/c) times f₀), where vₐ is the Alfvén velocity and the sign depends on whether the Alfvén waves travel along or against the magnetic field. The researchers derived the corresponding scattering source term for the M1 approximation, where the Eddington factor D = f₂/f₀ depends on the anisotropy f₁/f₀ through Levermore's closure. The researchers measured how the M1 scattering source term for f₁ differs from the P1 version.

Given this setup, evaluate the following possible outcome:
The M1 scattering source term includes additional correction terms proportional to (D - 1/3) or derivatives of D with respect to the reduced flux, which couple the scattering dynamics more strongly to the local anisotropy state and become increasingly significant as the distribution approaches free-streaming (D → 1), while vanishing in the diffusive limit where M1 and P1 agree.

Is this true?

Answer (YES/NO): YES